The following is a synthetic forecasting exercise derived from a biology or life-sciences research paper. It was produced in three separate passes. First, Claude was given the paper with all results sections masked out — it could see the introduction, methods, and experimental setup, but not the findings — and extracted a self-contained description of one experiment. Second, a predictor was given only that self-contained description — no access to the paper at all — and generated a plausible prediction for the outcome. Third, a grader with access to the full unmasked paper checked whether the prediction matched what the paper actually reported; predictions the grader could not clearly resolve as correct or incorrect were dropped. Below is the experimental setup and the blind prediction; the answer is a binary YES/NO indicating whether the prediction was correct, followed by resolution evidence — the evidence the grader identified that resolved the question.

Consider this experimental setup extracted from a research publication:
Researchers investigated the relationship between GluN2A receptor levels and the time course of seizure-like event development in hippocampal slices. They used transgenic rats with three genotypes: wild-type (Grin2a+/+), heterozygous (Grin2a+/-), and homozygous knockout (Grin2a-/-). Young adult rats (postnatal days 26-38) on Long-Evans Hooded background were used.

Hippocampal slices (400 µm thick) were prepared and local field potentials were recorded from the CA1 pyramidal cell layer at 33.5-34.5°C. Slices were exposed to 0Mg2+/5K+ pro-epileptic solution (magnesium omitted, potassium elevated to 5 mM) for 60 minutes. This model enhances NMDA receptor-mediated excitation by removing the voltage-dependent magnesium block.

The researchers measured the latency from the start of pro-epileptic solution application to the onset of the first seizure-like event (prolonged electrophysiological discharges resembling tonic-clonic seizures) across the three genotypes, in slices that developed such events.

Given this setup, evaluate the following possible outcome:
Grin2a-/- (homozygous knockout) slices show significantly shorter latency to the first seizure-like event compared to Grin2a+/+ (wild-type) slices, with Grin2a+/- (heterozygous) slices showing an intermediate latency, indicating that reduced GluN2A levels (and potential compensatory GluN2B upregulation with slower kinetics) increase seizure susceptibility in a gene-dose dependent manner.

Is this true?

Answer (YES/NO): NO